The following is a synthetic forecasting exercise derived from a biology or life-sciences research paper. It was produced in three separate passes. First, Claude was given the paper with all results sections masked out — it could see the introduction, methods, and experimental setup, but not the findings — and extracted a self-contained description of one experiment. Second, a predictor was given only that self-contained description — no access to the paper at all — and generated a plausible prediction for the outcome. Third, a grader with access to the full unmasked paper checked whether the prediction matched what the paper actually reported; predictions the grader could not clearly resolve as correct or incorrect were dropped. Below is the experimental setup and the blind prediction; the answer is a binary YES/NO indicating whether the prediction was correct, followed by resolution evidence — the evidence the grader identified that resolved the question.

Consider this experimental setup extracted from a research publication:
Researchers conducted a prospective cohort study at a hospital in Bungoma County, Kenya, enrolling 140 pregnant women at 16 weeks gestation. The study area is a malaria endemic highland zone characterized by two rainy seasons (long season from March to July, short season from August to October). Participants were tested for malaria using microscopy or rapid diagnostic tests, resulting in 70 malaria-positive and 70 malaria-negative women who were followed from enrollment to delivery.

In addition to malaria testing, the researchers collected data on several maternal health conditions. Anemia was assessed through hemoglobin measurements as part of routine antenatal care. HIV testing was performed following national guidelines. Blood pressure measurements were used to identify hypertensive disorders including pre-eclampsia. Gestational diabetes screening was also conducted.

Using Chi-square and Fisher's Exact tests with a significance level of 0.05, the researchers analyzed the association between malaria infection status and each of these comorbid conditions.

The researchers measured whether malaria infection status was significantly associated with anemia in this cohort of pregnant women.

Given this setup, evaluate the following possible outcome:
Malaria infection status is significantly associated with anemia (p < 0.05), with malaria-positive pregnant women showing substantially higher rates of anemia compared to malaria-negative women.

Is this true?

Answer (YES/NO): YES